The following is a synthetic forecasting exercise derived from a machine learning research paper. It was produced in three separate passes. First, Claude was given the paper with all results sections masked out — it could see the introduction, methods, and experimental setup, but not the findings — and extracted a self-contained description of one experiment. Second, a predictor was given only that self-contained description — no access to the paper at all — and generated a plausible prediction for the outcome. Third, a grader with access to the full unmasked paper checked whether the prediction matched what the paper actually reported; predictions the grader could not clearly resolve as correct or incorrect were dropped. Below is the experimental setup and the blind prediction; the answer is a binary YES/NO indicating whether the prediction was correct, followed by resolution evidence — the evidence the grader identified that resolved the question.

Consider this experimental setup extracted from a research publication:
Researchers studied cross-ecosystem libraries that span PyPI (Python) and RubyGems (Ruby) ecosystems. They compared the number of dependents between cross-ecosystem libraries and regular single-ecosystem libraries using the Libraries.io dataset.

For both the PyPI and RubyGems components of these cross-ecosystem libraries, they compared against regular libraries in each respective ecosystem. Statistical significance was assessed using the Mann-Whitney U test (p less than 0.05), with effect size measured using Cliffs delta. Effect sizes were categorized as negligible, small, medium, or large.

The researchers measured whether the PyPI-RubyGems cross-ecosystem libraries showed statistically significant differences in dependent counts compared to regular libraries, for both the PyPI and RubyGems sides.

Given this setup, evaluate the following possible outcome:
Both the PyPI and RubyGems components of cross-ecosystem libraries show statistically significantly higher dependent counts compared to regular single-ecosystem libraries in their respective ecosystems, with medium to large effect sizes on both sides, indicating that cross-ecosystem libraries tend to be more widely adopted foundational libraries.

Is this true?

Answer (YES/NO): NO